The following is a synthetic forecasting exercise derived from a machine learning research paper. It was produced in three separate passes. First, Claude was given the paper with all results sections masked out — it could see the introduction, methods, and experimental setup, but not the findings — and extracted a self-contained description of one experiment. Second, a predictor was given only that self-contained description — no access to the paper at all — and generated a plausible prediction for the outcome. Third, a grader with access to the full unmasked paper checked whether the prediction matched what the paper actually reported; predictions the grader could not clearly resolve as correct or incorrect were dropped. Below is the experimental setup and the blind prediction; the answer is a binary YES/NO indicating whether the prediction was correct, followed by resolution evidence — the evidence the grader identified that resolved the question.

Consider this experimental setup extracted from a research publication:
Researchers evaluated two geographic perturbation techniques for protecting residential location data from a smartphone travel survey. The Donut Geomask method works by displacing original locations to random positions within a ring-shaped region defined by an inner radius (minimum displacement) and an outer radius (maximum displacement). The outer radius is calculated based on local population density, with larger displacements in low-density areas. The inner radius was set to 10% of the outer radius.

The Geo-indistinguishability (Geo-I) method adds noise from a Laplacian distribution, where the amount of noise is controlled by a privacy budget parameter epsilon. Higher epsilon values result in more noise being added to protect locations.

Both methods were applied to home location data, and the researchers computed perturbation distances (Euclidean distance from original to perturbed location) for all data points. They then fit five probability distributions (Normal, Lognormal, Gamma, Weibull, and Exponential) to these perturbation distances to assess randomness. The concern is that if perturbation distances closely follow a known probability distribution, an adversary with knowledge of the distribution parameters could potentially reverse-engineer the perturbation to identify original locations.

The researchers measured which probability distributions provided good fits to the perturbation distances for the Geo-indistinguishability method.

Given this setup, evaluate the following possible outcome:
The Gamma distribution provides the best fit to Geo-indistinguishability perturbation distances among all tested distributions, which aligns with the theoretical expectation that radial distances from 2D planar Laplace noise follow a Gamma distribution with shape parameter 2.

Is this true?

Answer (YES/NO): NO